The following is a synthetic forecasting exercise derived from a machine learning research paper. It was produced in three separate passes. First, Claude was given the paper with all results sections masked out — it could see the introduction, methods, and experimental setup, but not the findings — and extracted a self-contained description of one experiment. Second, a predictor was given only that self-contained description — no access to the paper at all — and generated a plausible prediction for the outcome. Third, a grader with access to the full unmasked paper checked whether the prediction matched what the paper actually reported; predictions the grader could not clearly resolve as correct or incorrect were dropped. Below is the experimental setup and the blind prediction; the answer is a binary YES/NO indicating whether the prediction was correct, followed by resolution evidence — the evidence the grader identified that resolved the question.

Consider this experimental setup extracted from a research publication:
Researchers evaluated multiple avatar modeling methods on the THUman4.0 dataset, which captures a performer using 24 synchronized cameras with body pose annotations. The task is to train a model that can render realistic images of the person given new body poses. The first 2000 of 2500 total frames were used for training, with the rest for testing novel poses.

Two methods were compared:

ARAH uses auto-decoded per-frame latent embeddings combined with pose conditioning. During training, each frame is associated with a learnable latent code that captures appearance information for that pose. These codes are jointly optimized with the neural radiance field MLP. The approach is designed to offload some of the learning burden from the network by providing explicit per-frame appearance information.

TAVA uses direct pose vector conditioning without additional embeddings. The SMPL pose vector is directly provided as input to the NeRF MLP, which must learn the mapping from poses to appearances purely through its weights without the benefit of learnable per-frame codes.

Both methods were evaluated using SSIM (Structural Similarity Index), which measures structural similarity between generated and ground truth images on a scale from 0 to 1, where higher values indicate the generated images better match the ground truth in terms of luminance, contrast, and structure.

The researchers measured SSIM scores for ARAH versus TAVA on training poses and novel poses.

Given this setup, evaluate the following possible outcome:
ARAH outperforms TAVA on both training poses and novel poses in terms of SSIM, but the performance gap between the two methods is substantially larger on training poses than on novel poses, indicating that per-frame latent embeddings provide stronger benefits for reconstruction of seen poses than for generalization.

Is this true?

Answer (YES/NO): NO